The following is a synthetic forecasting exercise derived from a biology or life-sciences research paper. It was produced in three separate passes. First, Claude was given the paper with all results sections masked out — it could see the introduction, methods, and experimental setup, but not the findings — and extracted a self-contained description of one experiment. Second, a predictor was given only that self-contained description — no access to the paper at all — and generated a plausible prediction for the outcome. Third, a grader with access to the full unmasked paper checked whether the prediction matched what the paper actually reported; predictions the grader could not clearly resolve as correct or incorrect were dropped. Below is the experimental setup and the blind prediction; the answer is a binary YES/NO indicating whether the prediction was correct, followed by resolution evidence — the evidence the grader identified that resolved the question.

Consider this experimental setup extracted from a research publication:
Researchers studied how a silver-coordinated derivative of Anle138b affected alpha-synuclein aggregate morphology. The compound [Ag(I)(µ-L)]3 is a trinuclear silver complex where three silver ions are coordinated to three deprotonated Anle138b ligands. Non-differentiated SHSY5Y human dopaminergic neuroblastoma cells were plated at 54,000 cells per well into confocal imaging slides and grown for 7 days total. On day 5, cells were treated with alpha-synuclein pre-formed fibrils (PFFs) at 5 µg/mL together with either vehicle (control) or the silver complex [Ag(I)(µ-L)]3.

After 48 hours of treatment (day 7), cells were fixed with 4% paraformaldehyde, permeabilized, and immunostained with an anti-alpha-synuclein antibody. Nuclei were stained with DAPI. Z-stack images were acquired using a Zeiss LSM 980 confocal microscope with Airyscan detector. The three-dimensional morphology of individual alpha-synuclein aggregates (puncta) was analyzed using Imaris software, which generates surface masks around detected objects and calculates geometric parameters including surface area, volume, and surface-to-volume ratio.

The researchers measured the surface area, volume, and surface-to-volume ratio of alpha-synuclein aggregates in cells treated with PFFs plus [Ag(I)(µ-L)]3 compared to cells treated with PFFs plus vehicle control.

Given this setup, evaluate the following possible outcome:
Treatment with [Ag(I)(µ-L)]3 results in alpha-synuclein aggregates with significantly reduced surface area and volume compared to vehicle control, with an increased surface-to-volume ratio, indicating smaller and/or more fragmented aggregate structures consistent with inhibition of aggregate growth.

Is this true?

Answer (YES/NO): NO